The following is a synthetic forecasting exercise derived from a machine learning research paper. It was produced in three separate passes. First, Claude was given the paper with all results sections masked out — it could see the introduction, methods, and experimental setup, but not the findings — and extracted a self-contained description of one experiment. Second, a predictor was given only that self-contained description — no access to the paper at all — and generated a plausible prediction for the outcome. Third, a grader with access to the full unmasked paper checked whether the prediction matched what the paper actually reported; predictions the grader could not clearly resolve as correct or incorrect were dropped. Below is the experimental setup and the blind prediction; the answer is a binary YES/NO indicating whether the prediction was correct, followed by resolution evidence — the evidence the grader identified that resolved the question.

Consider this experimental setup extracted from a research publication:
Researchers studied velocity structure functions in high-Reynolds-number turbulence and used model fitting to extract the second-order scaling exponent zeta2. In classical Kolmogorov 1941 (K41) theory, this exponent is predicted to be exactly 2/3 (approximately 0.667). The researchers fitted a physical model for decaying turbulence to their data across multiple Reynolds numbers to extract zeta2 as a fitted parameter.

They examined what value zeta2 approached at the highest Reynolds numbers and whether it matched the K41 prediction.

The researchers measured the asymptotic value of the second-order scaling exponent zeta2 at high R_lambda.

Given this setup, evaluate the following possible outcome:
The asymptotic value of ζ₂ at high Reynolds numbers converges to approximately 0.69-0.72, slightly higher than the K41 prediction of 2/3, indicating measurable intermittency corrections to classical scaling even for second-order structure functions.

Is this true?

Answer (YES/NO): YES